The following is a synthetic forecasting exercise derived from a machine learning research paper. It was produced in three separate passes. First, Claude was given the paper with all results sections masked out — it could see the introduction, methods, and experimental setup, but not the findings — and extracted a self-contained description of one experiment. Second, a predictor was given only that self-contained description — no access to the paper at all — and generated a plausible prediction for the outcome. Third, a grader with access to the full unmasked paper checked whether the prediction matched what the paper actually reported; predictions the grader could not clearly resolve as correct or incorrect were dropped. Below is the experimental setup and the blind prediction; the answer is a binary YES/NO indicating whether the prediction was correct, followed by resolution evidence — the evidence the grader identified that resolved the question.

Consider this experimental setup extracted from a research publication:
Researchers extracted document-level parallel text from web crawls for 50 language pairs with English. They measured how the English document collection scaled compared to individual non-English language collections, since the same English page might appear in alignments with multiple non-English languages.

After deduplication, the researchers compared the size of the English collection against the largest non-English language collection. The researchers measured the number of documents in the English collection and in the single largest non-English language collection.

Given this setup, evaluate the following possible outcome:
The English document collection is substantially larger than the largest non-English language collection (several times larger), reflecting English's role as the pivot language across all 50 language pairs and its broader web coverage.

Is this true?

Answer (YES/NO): YES